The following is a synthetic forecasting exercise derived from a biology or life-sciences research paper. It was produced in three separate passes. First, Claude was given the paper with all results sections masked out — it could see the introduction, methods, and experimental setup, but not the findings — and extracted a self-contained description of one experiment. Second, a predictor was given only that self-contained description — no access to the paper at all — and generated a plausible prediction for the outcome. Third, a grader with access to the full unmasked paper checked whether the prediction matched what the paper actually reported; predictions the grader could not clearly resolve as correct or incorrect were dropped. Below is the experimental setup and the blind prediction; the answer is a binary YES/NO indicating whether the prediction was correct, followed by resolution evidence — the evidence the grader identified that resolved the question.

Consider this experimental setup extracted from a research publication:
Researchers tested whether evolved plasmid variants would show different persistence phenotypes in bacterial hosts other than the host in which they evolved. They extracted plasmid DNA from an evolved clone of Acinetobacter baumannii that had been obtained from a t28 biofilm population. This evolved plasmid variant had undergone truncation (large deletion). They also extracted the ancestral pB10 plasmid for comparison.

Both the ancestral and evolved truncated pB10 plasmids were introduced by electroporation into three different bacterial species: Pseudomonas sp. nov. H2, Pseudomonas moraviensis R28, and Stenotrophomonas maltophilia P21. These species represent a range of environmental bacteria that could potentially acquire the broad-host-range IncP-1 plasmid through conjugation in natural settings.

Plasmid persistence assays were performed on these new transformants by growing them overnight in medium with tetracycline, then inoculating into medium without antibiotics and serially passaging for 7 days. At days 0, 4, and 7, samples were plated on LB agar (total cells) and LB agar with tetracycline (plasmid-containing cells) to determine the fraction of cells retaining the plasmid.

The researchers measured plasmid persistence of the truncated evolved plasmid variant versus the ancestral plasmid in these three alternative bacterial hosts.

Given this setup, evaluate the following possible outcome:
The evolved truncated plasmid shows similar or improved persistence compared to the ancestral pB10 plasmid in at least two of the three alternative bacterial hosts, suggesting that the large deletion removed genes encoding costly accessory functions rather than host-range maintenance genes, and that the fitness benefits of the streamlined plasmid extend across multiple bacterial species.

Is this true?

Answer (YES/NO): NO